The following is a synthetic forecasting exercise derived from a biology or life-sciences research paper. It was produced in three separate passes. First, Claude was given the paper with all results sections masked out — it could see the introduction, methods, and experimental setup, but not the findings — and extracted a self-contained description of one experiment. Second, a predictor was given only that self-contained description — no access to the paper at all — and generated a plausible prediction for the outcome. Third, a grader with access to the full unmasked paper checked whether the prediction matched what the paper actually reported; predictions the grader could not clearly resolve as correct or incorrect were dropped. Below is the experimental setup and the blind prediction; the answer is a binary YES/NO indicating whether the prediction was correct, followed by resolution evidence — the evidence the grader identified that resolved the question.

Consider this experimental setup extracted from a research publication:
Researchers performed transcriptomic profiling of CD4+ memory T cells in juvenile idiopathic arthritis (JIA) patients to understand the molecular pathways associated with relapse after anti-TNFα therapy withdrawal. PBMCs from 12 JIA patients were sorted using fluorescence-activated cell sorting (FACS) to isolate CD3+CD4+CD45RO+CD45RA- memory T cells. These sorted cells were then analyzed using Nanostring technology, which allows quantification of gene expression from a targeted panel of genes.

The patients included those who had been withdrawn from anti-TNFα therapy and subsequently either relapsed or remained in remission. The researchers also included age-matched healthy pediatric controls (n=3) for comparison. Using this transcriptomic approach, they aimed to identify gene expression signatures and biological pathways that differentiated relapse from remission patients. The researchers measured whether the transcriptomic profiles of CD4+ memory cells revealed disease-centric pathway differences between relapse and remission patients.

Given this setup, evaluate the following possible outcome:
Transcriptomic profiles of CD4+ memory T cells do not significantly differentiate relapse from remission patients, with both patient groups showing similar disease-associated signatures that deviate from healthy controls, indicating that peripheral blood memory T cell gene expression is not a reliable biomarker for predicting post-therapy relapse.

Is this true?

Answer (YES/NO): NO